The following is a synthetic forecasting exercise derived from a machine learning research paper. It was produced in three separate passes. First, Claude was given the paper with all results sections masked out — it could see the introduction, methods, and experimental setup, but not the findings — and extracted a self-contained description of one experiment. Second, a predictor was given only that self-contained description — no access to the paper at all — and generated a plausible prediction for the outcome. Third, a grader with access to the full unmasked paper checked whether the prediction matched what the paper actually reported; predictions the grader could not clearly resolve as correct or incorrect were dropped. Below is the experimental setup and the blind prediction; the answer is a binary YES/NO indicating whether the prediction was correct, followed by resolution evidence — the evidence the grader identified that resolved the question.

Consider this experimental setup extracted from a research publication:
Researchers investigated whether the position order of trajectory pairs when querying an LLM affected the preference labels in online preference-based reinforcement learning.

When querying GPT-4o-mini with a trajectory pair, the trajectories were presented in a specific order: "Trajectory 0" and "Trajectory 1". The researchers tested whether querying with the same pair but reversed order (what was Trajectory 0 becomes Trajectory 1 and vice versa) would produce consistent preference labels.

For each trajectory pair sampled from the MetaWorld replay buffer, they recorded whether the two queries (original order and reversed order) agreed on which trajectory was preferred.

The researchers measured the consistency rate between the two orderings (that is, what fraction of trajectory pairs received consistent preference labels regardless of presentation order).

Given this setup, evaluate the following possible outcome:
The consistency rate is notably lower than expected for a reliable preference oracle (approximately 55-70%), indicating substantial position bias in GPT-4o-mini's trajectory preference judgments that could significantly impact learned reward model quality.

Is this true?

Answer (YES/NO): YES